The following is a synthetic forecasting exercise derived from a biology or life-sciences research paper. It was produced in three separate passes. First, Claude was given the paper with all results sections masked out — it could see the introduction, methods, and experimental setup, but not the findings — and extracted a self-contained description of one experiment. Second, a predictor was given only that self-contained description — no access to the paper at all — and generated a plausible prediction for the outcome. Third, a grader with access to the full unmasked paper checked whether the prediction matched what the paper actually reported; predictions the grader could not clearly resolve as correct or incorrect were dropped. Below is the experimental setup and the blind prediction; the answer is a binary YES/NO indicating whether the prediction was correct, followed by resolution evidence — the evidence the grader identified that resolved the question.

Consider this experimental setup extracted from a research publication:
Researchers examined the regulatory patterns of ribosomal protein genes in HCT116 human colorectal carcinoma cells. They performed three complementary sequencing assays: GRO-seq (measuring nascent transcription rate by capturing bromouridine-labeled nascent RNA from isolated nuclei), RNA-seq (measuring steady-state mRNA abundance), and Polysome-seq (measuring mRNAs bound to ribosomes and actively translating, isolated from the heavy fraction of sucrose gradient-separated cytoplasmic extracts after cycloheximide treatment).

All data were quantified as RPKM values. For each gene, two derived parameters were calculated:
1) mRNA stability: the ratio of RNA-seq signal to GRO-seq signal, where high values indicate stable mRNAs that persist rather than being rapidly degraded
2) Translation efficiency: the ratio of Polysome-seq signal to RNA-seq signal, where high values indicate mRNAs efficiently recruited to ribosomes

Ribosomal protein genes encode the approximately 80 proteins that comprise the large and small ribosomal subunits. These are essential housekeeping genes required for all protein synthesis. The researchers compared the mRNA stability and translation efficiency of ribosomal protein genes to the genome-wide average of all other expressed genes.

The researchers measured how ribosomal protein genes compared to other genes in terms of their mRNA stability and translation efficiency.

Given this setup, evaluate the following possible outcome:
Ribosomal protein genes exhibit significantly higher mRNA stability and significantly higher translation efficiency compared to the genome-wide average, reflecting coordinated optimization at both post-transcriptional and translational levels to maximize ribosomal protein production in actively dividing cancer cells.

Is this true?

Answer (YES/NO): NO